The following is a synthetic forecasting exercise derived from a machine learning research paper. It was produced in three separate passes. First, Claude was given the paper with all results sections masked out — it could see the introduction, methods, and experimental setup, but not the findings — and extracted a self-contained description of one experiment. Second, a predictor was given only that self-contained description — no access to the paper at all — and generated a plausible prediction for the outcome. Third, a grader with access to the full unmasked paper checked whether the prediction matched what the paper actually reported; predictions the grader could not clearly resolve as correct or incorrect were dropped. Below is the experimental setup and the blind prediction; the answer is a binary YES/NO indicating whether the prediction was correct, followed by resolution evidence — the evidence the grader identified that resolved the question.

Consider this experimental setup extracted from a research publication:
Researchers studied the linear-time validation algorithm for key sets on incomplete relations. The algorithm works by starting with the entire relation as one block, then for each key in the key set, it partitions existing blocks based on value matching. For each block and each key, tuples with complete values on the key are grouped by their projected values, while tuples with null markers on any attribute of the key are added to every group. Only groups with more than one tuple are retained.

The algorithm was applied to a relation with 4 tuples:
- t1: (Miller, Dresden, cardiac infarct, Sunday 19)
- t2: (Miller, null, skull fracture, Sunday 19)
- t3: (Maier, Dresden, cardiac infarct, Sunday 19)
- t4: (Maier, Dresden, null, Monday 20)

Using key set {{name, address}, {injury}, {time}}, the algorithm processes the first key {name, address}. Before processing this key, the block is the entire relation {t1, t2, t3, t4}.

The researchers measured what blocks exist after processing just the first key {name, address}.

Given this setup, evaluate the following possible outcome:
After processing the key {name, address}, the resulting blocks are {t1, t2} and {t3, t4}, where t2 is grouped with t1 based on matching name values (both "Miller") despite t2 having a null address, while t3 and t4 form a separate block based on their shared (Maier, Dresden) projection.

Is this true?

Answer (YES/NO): NO